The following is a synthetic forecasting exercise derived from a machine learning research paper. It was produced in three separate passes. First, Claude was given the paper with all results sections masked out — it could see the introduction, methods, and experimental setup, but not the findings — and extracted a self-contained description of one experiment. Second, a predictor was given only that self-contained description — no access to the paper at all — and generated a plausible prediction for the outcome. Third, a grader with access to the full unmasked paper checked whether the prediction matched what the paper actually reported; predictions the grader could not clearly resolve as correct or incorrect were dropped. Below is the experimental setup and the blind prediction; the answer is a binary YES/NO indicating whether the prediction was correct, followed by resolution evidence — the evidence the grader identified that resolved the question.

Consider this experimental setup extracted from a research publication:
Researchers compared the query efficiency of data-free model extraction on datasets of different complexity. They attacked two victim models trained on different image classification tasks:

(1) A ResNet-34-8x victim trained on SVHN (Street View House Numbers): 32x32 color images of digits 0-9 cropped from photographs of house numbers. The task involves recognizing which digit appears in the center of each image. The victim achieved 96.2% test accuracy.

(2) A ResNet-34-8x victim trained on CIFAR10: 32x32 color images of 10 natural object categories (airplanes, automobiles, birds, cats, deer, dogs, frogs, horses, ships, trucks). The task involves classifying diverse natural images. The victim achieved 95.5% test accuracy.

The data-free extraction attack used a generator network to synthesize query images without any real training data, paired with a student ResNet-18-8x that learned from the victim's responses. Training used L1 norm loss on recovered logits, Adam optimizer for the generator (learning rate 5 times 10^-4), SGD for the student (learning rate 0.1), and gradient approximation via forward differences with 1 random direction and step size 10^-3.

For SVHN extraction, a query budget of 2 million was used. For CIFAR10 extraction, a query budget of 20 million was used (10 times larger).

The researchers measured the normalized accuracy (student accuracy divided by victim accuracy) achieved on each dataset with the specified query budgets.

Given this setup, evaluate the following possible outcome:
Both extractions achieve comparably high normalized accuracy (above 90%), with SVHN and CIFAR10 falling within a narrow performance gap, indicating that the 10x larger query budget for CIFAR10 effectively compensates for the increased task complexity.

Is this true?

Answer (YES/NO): YES